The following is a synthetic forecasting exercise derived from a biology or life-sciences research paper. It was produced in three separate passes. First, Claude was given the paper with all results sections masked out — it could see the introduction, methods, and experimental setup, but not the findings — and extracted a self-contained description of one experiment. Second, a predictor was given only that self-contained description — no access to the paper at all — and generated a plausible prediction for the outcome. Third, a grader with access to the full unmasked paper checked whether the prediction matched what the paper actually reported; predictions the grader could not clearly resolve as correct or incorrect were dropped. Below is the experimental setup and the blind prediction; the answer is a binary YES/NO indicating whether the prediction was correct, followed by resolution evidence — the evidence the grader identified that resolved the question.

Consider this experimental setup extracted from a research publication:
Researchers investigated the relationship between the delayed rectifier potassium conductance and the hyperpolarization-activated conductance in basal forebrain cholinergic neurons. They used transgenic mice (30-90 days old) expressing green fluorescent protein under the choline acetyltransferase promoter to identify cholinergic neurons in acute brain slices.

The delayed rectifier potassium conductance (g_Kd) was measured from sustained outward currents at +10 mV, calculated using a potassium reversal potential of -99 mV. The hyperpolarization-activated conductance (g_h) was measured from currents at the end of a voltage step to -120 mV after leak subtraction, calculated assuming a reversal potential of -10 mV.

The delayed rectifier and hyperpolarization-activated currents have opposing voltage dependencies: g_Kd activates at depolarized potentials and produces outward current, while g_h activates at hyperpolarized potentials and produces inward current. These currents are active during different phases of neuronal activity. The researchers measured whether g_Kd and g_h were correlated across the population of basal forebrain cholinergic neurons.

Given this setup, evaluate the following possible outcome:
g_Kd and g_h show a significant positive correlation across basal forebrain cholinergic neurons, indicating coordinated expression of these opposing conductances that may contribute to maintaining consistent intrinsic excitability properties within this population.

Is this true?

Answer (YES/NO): NO